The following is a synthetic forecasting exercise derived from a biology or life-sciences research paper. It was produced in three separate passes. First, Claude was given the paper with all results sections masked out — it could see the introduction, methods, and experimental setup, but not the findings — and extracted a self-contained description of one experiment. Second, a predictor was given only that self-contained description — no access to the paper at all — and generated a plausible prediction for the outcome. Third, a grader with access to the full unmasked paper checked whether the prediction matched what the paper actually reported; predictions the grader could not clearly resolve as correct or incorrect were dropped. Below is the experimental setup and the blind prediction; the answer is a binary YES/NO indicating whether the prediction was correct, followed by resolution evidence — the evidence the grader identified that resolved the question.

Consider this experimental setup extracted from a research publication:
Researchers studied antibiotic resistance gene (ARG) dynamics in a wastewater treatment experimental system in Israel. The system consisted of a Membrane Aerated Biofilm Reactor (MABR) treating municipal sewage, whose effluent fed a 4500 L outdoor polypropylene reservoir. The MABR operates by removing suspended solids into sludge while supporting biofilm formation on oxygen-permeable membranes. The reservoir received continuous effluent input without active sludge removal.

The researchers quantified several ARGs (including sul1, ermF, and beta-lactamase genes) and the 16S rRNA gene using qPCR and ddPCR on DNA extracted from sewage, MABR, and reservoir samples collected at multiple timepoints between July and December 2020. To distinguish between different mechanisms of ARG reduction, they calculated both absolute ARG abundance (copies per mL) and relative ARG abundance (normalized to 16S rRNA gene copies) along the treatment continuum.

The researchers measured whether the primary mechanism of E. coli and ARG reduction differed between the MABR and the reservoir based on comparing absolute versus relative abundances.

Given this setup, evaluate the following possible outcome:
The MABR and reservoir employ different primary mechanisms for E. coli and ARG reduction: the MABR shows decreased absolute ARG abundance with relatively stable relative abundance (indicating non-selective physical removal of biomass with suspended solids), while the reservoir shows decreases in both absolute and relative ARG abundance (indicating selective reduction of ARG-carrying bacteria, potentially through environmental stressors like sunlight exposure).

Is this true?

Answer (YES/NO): YES